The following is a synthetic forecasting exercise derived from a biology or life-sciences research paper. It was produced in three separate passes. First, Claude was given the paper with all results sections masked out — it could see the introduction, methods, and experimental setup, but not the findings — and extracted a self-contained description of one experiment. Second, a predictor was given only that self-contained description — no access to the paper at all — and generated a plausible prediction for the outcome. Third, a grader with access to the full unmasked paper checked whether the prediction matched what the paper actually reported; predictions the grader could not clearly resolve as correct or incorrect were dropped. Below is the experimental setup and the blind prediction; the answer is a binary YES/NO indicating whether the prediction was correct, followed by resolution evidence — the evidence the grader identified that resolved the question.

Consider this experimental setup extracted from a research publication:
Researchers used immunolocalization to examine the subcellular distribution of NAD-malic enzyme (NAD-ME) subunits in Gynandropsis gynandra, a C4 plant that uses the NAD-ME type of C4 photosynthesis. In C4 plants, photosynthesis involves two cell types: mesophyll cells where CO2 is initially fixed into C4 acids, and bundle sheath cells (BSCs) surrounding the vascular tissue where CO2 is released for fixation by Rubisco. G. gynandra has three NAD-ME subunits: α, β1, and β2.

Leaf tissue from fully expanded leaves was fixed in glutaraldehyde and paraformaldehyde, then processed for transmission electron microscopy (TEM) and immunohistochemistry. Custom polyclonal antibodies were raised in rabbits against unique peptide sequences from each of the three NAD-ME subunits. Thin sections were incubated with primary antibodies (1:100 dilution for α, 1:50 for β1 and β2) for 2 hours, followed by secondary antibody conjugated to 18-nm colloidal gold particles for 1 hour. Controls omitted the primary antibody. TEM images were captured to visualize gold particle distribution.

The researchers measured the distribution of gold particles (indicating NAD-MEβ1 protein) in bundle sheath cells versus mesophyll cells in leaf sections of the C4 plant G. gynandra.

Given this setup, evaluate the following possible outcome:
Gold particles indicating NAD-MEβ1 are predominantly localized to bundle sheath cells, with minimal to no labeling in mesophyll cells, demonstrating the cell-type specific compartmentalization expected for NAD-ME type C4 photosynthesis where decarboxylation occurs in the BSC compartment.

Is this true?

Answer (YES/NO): YES